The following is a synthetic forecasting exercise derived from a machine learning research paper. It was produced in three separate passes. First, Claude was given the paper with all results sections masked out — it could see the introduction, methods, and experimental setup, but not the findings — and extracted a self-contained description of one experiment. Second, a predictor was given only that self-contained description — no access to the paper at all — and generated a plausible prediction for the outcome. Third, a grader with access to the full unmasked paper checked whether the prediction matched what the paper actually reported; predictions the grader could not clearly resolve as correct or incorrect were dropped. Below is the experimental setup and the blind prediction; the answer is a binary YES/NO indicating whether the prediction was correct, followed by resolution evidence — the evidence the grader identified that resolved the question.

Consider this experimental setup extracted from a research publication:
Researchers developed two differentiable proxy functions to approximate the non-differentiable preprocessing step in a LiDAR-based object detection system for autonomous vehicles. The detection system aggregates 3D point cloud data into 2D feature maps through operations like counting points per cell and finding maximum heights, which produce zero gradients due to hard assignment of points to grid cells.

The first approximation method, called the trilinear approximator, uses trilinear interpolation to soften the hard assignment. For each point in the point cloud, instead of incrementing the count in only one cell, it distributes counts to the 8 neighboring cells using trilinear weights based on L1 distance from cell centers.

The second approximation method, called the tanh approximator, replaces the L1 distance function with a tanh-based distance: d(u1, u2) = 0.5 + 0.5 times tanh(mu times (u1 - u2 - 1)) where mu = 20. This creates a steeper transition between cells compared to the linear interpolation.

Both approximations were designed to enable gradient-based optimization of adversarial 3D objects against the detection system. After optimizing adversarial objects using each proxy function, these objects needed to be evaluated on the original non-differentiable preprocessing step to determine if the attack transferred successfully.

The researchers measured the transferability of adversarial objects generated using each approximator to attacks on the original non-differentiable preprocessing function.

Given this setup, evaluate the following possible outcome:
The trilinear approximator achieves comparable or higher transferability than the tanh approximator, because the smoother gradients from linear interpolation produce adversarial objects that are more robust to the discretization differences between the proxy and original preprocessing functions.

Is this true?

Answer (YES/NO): NO